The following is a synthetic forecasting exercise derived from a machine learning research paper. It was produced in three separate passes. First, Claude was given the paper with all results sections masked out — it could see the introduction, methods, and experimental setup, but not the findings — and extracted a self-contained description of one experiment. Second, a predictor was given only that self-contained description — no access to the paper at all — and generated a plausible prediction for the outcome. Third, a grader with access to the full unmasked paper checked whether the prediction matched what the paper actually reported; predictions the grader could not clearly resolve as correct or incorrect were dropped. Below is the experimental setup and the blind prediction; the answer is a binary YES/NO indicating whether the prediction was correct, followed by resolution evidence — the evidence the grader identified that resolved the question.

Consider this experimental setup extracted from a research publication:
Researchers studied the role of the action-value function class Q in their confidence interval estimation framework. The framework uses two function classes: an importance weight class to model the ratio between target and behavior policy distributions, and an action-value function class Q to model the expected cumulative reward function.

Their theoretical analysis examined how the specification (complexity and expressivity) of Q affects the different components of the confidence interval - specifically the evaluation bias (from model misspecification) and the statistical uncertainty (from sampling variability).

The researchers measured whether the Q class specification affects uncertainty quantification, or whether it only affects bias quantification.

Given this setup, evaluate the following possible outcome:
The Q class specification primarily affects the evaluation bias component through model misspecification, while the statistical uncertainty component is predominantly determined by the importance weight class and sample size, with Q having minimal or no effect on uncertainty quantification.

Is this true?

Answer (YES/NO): YES